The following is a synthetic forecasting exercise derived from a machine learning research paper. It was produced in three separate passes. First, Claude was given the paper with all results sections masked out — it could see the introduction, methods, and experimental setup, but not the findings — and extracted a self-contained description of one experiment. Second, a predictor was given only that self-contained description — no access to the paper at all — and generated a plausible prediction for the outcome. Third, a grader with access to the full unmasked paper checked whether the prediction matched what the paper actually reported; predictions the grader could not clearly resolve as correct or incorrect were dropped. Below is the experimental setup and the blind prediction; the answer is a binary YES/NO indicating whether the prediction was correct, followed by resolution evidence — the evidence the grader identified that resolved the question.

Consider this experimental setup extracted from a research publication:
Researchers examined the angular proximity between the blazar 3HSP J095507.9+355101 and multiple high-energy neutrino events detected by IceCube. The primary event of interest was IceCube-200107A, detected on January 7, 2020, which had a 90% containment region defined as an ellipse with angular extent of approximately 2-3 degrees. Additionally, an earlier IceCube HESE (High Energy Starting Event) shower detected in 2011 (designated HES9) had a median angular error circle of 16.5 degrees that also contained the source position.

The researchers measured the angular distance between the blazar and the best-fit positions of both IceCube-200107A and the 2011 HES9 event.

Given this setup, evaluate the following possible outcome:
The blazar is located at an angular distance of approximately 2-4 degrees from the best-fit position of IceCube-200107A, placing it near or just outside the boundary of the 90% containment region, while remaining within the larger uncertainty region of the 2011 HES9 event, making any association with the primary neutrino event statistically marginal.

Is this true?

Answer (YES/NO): NO